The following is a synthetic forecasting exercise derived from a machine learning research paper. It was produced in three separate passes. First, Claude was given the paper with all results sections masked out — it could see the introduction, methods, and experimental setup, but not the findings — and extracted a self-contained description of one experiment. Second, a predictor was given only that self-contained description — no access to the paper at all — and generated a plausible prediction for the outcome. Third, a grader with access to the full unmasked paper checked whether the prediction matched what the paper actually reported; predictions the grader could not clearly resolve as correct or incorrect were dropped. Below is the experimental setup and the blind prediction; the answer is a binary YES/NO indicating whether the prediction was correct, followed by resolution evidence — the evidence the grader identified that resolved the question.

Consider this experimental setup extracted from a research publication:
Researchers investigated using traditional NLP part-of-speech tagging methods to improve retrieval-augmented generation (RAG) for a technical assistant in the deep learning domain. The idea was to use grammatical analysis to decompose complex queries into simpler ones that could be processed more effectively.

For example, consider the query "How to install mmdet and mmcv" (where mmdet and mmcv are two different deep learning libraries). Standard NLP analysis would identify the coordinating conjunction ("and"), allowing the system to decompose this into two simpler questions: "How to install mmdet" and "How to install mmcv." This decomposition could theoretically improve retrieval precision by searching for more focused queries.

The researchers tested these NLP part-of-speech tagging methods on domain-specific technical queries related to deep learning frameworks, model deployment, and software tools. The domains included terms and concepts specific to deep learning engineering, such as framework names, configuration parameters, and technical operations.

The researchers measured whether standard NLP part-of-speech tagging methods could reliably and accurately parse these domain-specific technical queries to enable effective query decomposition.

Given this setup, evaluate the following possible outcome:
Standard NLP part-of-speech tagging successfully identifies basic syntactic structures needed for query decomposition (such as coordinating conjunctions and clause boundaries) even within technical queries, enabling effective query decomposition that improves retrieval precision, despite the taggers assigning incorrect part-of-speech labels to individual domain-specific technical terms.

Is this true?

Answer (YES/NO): NO